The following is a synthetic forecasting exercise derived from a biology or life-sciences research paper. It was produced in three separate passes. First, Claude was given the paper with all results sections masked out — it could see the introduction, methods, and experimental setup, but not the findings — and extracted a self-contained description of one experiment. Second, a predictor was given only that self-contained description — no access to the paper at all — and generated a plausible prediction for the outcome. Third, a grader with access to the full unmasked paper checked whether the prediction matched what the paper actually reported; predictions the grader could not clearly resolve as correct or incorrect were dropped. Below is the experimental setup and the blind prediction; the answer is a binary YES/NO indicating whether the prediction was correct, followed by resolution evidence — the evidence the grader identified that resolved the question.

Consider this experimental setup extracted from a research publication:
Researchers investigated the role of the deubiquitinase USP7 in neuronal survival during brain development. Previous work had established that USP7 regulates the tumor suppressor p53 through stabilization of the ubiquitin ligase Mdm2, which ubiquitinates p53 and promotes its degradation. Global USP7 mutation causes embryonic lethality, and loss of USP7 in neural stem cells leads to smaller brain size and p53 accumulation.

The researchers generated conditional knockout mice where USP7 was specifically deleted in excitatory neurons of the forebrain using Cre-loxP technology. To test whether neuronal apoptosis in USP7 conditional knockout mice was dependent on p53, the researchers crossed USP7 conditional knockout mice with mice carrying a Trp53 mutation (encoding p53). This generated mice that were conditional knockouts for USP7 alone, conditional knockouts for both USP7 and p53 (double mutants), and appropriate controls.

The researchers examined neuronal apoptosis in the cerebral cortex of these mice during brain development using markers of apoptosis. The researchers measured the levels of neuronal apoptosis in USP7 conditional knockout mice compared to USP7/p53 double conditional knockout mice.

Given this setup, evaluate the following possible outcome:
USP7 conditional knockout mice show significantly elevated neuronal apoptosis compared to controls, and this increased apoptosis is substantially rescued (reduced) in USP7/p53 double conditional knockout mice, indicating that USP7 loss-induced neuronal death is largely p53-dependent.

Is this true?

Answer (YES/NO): YES